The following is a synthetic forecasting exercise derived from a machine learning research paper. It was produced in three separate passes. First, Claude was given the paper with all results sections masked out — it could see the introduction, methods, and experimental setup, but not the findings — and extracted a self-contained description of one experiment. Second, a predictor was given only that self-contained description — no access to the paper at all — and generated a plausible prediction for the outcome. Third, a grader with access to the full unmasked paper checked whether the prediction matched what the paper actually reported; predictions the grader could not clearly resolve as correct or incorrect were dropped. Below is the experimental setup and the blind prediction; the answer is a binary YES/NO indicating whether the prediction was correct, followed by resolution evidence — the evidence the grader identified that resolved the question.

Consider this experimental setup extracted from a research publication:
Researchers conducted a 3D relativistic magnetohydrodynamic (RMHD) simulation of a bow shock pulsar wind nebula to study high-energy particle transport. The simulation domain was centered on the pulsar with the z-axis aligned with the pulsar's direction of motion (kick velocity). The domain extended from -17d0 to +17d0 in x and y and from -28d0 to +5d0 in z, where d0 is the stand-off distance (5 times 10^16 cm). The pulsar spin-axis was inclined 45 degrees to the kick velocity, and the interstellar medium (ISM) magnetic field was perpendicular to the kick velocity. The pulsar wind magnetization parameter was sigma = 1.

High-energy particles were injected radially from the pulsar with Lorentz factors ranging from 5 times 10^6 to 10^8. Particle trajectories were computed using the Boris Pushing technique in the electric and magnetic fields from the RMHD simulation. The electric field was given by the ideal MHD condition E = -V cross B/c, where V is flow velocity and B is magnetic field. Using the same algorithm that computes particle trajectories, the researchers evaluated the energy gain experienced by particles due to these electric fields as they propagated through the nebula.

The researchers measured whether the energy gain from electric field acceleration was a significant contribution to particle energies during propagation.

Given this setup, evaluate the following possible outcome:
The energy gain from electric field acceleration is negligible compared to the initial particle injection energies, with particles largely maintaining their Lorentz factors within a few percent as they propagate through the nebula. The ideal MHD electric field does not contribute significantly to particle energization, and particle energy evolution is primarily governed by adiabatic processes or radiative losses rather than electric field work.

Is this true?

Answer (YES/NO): YES